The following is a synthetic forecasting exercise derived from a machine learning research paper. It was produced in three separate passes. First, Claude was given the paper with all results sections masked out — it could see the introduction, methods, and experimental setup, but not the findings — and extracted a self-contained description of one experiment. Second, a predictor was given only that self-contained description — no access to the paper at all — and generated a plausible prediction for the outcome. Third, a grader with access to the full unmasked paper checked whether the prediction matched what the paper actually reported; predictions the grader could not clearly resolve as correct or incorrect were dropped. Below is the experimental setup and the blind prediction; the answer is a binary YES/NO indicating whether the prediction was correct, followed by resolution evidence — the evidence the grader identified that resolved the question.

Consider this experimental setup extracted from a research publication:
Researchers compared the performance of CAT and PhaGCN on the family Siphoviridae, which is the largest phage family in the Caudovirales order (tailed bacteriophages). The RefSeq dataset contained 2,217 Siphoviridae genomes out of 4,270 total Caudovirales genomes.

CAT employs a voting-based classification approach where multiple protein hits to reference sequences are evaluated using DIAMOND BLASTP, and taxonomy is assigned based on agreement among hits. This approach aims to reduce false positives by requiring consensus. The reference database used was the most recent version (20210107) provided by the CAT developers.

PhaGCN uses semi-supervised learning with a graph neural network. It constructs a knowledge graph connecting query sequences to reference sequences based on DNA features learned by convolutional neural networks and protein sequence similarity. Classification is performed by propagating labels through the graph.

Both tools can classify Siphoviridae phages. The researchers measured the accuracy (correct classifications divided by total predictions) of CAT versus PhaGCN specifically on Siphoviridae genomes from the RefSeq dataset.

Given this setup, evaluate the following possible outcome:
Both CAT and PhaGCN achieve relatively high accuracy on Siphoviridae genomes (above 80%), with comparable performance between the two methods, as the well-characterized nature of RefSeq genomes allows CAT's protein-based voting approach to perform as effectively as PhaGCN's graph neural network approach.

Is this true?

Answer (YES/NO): YES